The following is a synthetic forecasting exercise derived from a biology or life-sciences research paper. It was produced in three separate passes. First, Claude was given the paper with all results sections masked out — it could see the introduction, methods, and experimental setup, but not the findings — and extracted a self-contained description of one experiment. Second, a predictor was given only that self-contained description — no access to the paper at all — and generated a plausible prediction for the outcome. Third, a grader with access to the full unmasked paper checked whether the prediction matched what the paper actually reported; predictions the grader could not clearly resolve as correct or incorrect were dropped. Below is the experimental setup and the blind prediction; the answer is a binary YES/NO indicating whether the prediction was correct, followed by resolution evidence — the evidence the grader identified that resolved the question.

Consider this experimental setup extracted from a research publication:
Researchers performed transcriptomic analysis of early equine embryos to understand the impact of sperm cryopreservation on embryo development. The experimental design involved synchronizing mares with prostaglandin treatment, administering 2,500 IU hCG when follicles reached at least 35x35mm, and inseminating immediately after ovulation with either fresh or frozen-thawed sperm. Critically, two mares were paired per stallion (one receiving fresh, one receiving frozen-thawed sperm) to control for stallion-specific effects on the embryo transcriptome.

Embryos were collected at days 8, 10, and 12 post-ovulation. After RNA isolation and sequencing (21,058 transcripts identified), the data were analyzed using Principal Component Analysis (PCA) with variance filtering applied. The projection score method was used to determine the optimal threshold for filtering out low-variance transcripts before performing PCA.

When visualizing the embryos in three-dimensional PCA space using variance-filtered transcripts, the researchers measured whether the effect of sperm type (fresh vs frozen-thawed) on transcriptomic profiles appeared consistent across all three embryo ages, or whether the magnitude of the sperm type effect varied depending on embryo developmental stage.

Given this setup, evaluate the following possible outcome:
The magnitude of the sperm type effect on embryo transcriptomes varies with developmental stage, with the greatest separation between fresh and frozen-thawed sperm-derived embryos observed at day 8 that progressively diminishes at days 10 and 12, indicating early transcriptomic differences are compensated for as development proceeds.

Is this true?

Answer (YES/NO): NO